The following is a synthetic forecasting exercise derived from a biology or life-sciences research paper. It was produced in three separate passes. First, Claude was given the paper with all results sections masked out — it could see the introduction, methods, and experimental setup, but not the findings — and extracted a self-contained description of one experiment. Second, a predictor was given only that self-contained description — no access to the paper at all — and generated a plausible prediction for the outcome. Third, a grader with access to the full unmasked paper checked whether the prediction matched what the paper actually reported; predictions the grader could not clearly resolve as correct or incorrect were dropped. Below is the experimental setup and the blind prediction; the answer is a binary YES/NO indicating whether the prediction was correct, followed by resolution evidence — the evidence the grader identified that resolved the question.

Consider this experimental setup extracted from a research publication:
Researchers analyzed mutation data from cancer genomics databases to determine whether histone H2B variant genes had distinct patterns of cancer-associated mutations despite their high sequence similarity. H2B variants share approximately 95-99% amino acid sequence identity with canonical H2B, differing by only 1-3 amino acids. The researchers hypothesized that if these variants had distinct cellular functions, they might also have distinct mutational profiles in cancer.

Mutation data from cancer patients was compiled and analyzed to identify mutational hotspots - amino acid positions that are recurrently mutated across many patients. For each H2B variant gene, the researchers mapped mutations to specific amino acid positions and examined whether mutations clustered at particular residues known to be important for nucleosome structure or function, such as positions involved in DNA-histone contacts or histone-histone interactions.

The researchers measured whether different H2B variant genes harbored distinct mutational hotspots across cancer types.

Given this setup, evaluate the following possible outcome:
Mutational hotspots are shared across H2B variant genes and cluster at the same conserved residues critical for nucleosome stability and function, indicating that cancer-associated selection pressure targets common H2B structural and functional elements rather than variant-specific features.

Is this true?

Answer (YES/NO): NO